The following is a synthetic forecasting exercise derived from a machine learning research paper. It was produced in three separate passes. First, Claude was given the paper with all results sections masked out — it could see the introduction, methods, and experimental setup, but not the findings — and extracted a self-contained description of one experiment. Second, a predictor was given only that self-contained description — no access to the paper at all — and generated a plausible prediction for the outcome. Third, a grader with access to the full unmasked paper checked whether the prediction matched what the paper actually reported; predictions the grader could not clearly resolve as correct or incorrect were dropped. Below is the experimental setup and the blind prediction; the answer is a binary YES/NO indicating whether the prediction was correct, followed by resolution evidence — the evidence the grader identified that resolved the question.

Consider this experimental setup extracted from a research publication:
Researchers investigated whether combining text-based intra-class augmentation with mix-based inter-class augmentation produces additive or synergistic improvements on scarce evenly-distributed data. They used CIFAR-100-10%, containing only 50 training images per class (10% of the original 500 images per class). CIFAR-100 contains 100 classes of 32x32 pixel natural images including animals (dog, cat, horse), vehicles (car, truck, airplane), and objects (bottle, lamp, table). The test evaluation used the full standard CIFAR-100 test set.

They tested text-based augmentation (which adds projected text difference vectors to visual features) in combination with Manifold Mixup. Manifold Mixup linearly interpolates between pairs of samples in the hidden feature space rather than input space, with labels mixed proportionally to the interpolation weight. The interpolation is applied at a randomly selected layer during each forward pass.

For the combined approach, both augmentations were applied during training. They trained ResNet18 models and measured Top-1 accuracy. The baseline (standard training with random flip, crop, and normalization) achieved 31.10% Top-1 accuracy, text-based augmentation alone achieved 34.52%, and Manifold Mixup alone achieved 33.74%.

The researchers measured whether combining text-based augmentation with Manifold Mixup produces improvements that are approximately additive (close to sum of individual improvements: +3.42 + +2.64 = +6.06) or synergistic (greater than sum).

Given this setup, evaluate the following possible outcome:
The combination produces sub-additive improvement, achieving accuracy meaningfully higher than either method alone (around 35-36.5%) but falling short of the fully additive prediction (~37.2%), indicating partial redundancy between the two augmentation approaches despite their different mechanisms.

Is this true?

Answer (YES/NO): NO